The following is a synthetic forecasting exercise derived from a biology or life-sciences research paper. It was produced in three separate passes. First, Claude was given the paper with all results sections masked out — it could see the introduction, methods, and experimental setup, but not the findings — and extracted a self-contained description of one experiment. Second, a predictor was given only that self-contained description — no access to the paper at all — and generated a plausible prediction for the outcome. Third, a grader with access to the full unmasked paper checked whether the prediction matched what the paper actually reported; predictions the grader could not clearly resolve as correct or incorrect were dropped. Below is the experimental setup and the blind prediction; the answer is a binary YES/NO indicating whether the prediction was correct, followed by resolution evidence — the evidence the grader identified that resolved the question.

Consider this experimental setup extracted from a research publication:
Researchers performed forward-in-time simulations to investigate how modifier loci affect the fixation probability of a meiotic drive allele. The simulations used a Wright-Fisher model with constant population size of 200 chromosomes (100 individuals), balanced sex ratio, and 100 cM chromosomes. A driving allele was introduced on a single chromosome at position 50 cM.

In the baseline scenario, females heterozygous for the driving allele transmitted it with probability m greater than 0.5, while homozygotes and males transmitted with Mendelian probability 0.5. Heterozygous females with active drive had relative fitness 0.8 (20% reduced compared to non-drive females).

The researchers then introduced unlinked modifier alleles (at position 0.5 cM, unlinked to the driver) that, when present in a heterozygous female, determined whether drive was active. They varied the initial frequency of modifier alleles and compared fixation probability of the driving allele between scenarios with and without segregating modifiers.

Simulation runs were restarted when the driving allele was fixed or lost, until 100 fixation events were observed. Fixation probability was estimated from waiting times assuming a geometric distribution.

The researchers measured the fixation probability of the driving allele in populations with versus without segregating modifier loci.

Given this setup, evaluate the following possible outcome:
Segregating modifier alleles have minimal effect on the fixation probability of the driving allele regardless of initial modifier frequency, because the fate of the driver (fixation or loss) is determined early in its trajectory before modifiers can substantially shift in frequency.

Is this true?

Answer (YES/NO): NO